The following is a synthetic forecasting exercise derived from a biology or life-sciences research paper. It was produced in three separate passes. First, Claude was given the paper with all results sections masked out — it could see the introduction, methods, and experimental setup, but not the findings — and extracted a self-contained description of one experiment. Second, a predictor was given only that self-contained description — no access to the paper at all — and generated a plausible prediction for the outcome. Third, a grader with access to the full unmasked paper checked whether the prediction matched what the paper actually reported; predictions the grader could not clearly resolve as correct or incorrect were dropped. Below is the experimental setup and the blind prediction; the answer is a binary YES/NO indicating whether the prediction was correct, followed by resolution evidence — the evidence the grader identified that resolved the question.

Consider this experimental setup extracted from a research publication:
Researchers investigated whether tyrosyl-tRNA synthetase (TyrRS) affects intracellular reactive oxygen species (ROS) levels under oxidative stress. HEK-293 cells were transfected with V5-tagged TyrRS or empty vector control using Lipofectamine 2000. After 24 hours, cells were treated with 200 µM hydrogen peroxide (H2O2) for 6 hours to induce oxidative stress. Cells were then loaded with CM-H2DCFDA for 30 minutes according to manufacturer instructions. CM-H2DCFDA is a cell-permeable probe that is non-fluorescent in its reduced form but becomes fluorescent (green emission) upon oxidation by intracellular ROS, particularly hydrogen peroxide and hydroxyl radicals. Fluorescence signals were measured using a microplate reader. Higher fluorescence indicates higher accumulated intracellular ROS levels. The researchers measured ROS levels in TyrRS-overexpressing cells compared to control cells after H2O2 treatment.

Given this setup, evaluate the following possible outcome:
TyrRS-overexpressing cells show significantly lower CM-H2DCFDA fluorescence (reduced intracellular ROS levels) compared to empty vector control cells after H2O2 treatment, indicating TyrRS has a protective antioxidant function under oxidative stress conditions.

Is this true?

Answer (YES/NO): NO